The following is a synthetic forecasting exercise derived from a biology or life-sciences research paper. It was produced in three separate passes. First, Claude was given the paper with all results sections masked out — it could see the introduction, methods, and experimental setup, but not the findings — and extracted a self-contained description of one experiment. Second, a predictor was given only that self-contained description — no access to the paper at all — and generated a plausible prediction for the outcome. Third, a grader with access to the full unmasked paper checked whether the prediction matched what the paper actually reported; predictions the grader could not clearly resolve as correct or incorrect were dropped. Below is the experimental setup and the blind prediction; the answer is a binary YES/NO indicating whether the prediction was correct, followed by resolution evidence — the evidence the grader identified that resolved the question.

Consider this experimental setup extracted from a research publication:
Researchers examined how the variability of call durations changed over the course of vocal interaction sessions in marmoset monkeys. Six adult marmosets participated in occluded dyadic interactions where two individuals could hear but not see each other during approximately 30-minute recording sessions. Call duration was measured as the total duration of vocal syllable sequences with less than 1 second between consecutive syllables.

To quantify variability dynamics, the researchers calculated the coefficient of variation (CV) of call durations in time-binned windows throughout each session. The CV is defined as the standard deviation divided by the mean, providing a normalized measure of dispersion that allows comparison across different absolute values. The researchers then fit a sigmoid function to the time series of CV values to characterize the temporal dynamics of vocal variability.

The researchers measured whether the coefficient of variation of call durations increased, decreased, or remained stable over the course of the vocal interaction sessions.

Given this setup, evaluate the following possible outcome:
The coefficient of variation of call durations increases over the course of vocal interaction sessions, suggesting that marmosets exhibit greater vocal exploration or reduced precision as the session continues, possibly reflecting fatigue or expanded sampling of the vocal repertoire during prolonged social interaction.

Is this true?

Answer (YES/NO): NO